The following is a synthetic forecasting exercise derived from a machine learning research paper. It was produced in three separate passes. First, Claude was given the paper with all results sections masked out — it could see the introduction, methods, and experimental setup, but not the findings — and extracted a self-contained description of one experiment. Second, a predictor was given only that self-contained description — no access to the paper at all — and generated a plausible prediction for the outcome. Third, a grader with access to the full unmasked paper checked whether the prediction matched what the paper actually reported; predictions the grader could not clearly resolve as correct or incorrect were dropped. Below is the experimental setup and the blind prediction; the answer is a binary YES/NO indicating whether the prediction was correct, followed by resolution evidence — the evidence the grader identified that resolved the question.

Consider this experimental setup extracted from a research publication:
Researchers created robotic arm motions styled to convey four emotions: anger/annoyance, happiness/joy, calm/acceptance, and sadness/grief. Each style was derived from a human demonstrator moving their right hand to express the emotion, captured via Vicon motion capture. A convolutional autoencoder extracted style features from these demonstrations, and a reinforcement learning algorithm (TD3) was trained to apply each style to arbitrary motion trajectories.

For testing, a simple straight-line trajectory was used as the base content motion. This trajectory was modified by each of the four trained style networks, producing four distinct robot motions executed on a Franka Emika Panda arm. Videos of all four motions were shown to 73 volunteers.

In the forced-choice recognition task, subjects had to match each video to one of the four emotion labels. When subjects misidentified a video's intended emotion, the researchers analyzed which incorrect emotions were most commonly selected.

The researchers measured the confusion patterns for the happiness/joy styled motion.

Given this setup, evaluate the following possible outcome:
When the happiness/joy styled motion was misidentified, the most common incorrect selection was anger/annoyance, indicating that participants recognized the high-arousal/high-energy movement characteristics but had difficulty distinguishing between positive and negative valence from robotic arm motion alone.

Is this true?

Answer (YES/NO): YES